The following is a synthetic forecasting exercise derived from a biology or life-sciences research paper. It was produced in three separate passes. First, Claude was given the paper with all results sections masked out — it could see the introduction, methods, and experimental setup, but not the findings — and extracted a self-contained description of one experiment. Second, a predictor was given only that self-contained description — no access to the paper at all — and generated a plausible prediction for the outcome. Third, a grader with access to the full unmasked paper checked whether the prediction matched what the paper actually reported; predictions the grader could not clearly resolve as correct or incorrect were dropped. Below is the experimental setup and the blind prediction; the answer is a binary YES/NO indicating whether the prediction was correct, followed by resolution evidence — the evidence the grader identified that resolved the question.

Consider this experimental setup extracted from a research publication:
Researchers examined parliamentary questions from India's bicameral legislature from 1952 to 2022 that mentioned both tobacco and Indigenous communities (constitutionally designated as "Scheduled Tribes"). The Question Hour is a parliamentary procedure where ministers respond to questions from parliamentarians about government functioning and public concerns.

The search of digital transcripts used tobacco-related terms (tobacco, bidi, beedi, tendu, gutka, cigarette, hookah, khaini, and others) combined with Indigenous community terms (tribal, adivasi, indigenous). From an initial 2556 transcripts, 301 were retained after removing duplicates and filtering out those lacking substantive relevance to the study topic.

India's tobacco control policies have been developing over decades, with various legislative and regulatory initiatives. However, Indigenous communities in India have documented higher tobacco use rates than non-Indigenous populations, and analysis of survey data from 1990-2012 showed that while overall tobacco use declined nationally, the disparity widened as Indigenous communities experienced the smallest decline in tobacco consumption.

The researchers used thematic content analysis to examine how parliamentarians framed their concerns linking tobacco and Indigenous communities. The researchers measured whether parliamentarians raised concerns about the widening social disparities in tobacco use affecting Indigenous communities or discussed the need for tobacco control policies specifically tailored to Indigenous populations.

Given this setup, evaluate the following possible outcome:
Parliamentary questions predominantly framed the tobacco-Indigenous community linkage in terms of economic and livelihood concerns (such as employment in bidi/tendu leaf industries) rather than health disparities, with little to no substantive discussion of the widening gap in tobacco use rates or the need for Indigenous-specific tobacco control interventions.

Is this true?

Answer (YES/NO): YES